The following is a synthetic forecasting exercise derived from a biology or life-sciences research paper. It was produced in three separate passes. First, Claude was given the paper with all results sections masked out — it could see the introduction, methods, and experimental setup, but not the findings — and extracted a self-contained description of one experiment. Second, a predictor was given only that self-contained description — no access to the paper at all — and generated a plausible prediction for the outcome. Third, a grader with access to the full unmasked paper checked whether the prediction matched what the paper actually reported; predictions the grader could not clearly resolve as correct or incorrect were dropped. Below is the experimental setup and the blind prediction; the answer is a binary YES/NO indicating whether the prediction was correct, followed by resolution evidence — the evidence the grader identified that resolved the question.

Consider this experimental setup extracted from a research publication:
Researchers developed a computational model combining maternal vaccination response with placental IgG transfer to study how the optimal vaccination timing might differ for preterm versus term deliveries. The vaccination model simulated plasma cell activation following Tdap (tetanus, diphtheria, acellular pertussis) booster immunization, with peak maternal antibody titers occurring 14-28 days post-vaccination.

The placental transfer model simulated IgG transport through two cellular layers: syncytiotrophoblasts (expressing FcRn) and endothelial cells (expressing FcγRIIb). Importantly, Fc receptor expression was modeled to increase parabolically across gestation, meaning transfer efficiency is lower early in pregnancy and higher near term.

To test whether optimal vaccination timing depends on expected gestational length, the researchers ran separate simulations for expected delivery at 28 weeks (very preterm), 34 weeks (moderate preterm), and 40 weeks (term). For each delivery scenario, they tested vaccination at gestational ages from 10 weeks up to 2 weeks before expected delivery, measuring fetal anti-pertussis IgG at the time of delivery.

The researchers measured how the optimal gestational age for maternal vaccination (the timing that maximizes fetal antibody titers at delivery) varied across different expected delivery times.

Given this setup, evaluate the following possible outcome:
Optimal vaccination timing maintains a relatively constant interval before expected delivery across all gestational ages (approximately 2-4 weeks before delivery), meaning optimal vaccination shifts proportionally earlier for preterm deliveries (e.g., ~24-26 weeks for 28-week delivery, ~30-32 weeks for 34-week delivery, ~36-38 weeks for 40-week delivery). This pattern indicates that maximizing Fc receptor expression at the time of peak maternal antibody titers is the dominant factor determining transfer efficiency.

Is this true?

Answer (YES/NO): NO